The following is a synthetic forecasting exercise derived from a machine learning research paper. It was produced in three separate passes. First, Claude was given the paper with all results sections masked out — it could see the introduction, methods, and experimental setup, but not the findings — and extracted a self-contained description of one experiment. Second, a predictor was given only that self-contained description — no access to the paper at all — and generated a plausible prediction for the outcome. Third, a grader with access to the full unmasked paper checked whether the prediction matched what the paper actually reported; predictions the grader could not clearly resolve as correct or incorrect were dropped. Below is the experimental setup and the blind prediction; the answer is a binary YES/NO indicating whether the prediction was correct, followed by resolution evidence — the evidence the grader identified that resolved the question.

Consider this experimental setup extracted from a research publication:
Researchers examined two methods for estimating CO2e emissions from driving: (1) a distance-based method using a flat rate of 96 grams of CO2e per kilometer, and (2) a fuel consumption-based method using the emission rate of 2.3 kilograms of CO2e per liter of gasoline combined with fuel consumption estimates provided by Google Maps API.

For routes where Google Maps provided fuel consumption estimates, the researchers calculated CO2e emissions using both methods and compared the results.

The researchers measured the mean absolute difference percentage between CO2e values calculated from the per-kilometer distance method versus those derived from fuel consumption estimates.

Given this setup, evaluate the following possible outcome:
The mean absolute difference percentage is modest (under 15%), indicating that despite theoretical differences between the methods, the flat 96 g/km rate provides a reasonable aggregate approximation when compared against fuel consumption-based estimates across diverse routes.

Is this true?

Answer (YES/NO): YES